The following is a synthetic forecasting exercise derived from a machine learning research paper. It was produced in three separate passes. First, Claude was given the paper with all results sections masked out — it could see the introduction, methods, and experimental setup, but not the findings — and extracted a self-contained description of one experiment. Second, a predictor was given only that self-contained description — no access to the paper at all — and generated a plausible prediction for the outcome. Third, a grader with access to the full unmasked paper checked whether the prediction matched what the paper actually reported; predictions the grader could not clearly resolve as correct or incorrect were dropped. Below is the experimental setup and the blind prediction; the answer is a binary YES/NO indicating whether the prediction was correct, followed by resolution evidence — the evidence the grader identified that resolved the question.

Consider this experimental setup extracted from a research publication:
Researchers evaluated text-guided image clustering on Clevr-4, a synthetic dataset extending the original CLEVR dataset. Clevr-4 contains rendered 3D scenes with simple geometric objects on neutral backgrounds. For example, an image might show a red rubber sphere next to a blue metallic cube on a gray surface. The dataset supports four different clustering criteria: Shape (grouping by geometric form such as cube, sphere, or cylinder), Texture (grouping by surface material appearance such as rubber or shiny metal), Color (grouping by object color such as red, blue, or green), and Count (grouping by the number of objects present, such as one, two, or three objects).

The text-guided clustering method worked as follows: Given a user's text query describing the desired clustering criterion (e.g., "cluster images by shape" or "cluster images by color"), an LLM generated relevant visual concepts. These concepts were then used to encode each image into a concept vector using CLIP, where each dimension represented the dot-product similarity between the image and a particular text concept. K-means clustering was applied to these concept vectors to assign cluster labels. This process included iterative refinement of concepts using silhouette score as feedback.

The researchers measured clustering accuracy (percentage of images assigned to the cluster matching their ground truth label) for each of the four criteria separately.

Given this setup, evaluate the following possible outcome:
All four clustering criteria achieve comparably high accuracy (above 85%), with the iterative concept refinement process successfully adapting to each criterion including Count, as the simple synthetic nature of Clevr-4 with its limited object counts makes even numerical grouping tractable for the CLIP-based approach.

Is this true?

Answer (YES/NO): NO